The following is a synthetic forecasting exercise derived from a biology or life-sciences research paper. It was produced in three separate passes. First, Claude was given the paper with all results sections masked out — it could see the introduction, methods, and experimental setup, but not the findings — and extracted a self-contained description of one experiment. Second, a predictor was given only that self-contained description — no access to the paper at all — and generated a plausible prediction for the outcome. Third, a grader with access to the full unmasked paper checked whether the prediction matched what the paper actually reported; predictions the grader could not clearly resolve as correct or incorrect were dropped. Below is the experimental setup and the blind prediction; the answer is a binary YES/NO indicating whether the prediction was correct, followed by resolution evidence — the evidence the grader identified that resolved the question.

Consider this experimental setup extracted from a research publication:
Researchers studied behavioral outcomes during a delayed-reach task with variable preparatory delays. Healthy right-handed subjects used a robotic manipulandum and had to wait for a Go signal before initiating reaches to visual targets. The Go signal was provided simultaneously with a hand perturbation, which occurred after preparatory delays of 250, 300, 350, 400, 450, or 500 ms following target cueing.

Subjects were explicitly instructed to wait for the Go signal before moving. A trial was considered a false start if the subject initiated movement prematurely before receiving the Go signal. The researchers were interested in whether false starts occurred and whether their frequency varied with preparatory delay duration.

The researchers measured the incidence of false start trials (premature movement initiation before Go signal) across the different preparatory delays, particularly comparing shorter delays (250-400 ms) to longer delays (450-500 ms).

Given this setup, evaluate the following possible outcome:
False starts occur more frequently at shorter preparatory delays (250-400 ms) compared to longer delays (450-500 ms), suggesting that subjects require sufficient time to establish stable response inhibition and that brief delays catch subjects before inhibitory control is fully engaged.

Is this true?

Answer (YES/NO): NO